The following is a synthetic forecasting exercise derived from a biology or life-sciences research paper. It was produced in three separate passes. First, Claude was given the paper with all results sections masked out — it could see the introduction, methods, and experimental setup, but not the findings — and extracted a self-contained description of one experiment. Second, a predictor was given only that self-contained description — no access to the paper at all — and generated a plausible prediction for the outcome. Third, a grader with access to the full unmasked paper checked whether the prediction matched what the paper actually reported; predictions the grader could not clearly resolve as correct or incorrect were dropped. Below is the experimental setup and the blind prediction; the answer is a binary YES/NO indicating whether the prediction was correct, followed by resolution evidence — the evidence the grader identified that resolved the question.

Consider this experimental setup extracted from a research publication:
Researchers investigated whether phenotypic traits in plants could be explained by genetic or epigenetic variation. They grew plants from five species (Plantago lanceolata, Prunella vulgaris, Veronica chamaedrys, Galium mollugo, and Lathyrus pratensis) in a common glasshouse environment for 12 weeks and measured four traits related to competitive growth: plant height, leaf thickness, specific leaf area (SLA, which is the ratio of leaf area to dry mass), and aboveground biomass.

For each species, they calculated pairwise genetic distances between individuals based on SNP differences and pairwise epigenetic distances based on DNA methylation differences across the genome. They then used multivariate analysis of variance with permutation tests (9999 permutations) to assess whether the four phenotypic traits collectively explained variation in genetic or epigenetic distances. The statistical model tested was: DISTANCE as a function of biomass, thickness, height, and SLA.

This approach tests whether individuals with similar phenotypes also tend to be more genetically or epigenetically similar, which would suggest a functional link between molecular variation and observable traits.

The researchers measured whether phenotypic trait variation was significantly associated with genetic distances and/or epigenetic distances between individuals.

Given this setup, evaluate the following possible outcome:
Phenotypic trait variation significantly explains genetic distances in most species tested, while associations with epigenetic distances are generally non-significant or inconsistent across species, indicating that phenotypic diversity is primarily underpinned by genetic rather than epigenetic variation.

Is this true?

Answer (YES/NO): YES